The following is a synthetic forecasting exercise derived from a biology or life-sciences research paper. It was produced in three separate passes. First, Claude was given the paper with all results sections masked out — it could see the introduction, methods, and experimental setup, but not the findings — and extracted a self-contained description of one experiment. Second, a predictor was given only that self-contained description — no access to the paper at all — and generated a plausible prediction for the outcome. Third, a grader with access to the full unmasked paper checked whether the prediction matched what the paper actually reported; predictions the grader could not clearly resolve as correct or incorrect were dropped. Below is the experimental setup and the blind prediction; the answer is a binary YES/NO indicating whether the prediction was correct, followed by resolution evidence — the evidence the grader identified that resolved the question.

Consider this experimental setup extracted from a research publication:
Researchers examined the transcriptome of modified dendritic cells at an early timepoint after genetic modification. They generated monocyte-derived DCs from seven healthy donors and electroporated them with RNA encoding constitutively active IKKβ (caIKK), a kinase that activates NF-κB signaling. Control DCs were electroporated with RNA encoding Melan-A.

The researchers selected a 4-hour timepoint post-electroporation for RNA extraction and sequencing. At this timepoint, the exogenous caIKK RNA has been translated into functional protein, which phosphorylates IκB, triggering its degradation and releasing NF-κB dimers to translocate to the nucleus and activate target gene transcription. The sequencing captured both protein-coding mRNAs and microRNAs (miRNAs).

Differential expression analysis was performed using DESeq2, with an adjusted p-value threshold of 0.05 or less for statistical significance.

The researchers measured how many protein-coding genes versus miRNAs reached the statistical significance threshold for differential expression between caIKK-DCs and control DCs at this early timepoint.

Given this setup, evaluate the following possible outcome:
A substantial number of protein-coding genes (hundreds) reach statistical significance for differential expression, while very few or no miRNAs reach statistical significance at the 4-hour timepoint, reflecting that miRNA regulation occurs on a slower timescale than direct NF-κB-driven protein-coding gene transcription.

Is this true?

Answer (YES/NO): NO